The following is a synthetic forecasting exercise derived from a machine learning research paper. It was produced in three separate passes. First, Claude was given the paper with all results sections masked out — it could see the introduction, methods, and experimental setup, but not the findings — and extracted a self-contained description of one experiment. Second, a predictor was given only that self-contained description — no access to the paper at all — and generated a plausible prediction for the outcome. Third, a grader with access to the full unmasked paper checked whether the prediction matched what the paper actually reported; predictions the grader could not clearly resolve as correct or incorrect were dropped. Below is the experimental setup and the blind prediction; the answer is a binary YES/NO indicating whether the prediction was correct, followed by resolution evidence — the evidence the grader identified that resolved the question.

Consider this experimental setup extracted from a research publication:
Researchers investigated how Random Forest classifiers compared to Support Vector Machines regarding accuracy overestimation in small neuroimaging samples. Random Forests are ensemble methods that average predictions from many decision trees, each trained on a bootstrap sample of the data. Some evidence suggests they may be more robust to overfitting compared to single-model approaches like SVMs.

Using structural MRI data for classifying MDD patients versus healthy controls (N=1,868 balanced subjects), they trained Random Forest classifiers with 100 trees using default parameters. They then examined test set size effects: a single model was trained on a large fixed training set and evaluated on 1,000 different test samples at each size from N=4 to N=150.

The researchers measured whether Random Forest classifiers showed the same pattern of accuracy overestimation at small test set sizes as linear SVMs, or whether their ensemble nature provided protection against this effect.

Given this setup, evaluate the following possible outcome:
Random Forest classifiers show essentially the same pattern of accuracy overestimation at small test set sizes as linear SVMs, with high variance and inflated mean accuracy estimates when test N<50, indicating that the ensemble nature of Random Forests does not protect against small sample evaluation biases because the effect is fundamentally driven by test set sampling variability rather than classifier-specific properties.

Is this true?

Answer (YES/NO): YES